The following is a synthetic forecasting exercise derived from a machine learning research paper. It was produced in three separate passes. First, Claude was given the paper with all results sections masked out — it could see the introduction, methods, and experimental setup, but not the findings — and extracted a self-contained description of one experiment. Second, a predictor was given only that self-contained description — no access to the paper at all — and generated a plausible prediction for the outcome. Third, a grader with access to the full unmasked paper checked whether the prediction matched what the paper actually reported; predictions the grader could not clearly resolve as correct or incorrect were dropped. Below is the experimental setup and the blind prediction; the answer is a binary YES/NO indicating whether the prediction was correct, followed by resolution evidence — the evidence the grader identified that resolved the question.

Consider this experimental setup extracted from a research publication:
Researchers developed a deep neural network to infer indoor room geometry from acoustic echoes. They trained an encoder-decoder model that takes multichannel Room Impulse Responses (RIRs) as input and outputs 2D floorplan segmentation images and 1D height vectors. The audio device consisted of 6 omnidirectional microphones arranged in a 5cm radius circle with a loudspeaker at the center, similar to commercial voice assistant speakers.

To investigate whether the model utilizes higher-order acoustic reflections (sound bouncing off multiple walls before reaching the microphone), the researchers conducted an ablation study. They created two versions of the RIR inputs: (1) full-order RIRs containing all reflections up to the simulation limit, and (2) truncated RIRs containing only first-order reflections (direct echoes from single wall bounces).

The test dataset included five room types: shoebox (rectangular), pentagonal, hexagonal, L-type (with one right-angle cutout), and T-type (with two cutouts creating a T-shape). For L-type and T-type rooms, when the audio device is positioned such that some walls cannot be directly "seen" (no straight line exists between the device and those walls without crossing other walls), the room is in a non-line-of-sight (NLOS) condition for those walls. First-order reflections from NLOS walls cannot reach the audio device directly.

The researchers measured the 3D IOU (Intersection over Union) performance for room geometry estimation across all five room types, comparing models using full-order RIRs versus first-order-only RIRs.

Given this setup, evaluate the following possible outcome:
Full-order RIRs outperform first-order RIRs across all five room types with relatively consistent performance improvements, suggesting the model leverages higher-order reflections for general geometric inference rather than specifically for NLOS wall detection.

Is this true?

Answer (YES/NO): NO